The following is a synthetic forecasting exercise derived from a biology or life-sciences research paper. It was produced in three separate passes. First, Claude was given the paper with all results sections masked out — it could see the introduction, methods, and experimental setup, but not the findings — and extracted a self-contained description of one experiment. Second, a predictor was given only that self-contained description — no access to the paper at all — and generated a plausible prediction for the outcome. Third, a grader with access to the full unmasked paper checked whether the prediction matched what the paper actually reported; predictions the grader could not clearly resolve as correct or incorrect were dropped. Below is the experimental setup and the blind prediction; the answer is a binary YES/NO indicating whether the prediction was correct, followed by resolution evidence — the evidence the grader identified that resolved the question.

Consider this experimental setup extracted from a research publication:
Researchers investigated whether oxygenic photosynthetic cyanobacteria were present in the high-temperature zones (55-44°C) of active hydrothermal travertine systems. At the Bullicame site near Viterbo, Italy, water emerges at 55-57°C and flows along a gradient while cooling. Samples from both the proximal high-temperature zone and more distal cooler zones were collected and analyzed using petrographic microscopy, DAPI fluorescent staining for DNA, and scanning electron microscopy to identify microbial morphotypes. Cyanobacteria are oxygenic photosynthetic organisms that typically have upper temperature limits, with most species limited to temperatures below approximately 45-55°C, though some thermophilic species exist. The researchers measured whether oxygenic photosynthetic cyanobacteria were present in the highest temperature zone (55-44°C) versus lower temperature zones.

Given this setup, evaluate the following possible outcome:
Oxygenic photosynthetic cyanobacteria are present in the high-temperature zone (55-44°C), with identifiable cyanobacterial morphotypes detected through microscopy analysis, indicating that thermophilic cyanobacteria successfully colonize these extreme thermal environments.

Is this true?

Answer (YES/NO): NO